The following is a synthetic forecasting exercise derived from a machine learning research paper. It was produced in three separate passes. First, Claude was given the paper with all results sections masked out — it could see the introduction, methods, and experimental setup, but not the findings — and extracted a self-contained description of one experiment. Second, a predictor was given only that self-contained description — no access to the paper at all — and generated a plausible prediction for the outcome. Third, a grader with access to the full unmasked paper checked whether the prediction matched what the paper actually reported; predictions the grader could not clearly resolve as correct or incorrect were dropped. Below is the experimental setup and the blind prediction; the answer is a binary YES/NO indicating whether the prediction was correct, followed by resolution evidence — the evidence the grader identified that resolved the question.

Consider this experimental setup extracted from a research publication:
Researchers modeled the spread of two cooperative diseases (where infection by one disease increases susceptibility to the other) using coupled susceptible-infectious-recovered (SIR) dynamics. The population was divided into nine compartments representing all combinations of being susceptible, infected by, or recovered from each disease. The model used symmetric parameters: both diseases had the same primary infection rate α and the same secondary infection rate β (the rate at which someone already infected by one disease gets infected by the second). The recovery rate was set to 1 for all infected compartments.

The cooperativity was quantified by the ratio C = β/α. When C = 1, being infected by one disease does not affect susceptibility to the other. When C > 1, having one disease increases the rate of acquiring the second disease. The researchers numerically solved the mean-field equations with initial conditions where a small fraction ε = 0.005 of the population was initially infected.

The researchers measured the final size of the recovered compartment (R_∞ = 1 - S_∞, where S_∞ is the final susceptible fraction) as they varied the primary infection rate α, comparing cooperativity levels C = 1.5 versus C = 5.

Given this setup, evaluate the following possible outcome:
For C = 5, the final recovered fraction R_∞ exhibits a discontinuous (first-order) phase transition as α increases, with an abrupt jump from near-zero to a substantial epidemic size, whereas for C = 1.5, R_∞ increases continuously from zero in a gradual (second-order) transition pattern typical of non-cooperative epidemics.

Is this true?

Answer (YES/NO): YES